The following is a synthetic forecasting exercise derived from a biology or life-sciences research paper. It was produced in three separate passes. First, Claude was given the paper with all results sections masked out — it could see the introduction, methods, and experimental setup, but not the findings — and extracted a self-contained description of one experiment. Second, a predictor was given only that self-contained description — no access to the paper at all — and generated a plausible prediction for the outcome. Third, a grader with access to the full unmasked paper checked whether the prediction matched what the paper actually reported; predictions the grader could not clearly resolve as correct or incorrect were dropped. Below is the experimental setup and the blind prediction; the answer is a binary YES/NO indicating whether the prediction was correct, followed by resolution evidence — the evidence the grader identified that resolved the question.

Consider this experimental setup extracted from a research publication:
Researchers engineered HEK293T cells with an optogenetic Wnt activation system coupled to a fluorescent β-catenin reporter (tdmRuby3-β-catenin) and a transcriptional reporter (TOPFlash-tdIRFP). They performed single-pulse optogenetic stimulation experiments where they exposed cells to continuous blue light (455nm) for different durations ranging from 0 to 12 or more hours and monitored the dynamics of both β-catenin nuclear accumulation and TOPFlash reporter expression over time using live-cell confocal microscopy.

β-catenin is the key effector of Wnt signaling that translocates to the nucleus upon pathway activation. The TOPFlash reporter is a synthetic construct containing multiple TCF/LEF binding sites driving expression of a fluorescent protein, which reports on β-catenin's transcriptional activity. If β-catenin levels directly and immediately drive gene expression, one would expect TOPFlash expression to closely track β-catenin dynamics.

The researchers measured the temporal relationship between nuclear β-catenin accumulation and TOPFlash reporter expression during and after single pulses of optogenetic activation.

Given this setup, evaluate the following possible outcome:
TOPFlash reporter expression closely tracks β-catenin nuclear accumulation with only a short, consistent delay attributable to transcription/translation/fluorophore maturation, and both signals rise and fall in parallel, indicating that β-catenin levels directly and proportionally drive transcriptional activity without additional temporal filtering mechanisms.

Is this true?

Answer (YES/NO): NO